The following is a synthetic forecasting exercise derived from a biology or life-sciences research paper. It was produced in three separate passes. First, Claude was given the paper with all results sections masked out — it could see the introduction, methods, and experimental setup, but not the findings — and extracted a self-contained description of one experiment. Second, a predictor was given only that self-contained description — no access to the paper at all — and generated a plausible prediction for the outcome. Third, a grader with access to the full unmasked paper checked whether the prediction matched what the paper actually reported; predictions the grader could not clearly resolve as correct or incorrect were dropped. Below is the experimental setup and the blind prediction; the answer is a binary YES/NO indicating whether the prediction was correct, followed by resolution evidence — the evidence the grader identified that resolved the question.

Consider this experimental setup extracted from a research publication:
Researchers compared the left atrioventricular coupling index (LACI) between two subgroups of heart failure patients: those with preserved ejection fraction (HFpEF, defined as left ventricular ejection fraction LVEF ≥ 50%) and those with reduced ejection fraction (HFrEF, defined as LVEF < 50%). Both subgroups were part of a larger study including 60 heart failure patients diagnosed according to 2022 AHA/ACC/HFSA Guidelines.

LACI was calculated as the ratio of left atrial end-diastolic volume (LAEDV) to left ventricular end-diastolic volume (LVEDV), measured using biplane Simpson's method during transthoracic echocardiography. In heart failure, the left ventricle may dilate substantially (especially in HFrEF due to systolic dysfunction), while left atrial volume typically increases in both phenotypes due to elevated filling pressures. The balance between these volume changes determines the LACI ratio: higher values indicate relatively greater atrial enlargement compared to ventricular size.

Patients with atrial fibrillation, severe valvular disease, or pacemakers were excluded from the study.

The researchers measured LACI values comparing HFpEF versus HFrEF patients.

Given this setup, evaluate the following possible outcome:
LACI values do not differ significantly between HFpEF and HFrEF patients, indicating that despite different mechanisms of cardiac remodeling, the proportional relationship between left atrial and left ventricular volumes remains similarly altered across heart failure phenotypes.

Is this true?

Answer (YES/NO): NO